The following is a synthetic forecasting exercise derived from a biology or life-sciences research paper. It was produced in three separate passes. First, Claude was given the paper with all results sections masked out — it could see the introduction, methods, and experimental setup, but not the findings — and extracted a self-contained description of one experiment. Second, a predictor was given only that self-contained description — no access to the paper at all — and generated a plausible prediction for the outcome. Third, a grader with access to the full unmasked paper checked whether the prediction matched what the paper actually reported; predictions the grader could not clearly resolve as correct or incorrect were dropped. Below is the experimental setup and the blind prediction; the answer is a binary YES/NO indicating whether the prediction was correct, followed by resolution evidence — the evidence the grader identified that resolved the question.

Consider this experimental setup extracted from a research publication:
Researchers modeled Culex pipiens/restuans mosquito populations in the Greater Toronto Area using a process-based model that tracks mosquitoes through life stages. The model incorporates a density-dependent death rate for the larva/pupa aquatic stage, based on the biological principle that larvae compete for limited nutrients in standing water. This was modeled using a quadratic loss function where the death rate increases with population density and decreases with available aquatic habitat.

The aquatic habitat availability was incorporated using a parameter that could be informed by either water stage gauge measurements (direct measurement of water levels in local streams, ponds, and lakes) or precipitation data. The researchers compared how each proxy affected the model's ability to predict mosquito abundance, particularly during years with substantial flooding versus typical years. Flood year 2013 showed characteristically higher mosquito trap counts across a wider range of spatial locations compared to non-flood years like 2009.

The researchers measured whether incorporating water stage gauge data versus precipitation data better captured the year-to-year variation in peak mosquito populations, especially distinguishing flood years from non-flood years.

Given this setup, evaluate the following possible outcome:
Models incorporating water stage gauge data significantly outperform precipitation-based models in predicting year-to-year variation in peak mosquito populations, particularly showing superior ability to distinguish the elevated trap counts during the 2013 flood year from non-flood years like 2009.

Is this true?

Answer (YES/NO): NO